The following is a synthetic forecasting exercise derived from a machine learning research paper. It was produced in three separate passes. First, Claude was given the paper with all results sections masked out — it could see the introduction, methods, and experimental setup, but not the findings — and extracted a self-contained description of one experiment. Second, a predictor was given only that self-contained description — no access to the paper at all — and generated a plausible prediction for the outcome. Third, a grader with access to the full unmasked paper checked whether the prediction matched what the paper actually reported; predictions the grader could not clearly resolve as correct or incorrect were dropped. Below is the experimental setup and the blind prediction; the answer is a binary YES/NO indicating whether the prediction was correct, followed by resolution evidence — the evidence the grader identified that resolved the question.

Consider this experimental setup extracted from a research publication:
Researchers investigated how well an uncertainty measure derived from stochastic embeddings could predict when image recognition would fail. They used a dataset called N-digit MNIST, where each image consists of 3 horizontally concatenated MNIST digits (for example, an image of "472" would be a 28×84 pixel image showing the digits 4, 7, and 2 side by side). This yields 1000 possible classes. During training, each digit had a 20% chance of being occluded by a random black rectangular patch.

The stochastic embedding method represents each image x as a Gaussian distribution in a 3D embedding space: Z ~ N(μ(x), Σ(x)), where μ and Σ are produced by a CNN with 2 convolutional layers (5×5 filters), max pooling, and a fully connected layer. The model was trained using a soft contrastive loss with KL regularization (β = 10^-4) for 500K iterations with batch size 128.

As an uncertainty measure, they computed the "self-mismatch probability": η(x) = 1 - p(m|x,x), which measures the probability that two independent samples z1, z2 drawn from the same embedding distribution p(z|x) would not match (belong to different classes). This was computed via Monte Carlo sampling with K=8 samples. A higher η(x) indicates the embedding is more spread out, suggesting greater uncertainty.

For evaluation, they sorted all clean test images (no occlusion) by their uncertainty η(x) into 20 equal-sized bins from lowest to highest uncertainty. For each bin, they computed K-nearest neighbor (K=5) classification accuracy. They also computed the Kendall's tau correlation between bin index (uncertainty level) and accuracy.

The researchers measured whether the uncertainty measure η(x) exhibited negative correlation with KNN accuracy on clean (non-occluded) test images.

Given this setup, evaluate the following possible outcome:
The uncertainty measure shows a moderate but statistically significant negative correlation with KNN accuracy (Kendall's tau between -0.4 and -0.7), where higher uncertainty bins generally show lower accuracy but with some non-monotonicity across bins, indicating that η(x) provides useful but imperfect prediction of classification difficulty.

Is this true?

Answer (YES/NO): NO